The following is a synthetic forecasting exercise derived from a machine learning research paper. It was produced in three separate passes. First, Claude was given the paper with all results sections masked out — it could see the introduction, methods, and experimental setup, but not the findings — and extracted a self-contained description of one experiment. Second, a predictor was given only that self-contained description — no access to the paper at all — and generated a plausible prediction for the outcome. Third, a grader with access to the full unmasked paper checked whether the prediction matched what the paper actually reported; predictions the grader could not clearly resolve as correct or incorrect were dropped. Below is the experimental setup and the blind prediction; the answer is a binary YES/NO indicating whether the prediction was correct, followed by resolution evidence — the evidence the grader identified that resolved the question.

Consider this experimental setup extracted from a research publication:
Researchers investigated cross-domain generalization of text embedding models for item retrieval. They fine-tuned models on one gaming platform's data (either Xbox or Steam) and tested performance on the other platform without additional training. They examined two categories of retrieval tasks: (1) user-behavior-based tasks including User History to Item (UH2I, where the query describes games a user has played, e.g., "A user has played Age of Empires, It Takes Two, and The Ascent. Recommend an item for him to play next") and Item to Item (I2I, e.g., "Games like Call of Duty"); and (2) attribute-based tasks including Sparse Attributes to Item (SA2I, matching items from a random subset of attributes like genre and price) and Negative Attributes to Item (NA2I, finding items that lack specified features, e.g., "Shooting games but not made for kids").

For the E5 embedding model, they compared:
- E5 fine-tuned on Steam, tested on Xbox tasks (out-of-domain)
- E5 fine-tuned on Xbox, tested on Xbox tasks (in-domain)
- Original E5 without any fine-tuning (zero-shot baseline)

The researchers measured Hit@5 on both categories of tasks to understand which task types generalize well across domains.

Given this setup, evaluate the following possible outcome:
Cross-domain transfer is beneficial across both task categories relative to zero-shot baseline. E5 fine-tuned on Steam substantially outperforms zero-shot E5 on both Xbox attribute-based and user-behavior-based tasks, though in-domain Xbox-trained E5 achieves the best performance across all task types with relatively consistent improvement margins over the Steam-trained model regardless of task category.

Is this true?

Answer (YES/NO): NO